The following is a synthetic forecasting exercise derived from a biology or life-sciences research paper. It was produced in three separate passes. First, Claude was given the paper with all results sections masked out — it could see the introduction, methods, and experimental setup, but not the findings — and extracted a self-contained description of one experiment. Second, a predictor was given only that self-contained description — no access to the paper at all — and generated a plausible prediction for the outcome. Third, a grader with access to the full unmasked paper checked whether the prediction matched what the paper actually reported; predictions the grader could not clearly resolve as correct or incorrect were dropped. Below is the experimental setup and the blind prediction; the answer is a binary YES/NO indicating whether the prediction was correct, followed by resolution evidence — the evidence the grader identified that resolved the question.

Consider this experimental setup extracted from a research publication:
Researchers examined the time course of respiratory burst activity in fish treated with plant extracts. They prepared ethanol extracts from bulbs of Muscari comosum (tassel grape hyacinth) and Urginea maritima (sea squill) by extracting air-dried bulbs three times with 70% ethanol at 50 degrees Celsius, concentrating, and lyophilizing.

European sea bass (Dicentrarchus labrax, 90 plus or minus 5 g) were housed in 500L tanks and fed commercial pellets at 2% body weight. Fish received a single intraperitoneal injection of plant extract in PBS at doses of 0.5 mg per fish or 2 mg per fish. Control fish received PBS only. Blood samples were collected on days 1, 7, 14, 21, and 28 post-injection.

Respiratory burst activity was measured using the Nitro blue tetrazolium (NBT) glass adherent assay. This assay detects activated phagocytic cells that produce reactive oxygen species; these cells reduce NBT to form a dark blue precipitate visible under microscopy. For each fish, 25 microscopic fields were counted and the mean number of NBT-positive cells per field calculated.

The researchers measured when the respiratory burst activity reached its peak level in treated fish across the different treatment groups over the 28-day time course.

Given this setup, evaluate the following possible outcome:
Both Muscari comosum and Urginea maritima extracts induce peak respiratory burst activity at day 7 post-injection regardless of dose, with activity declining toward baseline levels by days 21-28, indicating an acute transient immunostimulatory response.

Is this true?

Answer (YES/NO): NO